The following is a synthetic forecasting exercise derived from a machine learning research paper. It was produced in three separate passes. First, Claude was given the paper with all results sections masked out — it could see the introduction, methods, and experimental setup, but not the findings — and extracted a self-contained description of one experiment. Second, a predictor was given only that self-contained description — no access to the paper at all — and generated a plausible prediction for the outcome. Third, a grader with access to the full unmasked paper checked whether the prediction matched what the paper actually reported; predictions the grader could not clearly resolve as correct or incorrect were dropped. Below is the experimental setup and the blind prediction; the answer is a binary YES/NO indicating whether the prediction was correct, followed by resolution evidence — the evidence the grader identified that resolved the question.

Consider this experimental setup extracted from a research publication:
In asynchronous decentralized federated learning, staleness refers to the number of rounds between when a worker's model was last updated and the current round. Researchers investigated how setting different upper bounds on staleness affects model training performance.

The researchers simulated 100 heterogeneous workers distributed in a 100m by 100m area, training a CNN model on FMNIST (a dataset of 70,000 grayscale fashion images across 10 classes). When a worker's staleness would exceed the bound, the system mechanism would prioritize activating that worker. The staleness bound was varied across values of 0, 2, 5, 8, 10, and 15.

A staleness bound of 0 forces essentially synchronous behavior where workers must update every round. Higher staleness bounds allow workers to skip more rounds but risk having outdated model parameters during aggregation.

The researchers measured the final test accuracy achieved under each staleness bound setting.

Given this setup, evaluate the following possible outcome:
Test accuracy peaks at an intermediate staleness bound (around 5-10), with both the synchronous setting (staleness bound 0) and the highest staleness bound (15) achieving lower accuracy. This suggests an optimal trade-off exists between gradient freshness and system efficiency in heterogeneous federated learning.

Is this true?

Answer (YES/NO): NO